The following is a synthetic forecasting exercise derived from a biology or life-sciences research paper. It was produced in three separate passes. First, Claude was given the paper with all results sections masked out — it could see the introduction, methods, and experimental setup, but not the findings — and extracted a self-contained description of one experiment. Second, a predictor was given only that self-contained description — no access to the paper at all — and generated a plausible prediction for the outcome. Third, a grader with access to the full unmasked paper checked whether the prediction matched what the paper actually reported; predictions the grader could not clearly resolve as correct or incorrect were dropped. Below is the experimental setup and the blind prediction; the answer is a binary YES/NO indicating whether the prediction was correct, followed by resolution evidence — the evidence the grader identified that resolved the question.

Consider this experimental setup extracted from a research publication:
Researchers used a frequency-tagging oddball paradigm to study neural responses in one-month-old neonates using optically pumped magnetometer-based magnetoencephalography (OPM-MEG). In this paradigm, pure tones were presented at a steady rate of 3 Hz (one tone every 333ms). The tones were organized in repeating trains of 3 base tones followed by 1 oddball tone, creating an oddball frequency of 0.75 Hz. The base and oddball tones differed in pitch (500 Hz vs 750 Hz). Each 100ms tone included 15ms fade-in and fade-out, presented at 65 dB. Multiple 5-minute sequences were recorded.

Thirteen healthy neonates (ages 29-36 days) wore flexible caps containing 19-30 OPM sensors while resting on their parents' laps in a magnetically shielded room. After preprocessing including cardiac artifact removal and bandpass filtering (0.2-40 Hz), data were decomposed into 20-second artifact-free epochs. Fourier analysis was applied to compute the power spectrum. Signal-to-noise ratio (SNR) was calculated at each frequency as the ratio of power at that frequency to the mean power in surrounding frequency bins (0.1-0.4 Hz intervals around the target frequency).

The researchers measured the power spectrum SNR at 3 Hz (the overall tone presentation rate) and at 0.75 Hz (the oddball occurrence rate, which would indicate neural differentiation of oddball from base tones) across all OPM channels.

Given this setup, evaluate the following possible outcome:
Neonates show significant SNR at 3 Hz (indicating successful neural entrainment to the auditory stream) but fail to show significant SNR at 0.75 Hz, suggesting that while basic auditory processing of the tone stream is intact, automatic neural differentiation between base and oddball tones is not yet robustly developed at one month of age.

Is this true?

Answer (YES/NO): NO